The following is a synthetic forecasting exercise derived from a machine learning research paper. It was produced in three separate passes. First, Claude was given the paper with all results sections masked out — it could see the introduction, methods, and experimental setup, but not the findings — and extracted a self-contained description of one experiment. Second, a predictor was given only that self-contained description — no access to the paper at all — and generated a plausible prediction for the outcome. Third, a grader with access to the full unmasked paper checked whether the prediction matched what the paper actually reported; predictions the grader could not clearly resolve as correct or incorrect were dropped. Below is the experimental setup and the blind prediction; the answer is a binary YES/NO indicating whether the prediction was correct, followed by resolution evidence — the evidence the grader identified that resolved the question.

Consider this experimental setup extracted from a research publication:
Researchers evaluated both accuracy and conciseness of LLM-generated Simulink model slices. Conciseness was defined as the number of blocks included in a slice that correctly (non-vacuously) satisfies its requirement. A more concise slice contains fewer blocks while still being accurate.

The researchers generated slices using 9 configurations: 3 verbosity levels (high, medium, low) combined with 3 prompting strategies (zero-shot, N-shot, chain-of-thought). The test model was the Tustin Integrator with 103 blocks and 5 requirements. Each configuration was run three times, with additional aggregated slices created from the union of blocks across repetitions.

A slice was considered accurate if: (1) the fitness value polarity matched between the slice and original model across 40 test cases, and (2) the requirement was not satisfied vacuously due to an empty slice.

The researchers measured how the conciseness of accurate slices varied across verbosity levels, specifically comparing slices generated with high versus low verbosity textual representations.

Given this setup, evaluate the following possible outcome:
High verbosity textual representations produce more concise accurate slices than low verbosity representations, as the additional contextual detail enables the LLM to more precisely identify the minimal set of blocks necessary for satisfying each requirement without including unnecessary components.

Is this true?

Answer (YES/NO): NO